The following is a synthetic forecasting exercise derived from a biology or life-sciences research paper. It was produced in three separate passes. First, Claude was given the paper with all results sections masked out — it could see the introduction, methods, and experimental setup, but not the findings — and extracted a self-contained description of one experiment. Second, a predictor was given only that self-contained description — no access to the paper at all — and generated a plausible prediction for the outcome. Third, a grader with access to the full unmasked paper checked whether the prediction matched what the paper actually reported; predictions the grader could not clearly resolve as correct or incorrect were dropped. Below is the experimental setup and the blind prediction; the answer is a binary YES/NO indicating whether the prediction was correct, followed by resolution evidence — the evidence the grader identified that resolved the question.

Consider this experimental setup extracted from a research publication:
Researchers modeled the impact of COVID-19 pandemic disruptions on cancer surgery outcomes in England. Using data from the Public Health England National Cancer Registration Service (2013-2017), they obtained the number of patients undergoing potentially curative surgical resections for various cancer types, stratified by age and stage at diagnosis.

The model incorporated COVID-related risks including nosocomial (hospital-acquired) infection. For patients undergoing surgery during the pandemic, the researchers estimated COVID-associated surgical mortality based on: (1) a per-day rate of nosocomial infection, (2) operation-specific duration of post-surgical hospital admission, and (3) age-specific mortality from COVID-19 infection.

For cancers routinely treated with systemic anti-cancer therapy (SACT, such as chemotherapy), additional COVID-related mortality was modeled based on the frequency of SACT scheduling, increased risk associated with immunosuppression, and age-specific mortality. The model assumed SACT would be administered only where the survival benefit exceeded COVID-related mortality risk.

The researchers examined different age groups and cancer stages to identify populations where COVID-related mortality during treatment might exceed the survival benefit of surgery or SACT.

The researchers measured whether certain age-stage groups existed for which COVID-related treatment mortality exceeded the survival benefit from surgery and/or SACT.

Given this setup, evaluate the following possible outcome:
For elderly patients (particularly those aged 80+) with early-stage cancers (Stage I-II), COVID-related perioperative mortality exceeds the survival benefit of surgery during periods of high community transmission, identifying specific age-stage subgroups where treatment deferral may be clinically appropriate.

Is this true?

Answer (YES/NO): NO